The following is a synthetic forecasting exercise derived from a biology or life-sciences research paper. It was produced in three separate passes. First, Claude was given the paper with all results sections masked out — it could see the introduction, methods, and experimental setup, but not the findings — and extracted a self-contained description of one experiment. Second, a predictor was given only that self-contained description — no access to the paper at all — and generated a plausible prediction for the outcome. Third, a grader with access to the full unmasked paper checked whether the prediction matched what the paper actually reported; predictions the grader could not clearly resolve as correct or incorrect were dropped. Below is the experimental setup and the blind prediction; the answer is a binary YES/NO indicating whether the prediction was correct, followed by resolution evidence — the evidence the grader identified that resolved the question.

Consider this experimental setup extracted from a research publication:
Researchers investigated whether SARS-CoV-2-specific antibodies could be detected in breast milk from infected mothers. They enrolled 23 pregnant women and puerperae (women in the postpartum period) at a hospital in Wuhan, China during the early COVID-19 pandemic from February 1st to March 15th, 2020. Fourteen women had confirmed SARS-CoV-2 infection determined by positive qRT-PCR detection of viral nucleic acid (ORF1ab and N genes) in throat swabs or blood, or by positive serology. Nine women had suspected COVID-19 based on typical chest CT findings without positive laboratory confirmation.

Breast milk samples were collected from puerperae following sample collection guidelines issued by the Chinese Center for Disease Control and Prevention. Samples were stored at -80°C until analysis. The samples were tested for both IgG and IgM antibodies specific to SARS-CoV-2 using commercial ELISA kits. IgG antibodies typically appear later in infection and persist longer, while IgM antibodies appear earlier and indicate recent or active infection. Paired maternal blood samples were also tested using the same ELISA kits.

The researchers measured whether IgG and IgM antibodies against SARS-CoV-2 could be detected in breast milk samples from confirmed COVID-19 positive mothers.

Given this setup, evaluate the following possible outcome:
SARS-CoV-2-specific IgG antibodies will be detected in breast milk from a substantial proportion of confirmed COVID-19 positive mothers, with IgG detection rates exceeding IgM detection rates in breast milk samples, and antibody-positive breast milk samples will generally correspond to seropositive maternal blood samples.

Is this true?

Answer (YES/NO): NO